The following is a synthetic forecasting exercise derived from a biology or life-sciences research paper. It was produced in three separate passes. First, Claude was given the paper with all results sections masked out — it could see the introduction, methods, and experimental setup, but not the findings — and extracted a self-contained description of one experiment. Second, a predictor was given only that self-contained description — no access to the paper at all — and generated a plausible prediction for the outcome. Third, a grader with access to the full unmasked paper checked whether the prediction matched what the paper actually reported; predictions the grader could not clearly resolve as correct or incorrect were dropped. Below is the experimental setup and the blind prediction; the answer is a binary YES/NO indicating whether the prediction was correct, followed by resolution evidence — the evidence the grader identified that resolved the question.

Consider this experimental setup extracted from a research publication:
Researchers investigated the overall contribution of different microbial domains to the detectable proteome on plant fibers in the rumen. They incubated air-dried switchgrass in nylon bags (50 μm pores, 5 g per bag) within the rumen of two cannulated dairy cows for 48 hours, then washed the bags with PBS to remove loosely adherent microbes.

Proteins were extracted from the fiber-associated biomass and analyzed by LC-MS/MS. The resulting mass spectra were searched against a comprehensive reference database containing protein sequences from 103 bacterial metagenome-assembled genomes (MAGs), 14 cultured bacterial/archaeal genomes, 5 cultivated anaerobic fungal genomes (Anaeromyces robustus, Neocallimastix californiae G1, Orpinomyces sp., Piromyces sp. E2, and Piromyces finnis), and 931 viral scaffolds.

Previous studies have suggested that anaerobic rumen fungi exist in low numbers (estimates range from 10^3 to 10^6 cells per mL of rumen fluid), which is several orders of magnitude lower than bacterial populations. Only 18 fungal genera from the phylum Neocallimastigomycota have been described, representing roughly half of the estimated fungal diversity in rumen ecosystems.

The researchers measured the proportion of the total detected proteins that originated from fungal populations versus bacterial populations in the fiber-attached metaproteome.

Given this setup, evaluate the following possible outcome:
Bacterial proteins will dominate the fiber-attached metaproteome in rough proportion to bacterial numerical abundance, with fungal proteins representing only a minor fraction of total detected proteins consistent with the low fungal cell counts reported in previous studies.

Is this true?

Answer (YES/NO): NO